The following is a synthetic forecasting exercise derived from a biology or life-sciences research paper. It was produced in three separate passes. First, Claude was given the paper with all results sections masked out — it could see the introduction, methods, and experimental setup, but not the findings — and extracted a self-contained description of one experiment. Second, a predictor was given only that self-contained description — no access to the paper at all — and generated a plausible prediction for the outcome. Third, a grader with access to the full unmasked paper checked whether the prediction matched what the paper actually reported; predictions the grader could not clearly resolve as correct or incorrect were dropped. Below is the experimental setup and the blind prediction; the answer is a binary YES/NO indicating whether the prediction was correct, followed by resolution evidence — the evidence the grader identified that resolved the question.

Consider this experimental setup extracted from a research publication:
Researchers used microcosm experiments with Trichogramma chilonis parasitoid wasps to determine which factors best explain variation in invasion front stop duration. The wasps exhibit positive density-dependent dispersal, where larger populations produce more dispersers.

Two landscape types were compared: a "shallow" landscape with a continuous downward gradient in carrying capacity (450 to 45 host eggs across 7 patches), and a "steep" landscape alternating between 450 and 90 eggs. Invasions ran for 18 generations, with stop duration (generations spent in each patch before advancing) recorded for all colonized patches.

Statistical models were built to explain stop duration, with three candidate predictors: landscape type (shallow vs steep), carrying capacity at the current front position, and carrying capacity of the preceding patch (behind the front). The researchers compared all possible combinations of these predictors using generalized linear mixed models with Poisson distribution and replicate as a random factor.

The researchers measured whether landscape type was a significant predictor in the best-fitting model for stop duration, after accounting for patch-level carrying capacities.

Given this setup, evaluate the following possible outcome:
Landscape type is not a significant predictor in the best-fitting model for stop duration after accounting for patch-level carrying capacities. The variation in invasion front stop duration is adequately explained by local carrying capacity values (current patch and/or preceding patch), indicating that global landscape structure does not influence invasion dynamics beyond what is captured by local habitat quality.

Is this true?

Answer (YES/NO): YES